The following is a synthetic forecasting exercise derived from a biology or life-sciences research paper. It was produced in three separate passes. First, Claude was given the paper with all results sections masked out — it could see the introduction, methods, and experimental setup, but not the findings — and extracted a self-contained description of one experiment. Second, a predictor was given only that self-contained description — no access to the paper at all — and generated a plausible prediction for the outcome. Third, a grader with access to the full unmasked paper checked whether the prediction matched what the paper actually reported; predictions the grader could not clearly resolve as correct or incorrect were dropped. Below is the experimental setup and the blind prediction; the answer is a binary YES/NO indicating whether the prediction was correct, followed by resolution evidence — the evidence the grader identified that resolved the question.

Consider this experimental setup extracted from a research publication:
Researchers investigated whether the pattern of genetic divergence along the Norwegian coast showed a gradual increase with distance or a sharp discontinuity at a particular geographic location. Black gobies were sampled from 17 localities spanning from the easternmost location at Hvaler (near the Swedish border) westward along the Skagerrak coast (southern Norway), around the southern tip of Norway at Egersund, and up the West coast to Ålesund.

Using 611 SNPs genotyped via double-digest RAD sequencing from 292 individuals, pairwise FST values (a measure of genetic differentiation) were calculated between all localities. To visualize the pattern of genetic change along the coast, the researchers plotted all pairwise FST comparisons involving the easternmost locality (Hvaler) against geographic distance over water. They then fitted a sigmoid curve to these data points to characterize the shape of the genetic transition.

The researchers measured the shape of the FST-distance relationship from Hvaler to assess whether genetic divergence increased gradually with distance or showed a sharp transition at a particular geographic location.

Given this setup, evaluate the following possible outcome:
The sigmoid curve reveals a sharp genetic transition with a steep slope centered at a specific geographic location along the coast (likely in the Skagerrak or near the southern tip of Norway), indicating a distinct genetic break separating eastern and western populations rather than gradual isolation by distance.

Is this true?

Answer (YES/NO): YES